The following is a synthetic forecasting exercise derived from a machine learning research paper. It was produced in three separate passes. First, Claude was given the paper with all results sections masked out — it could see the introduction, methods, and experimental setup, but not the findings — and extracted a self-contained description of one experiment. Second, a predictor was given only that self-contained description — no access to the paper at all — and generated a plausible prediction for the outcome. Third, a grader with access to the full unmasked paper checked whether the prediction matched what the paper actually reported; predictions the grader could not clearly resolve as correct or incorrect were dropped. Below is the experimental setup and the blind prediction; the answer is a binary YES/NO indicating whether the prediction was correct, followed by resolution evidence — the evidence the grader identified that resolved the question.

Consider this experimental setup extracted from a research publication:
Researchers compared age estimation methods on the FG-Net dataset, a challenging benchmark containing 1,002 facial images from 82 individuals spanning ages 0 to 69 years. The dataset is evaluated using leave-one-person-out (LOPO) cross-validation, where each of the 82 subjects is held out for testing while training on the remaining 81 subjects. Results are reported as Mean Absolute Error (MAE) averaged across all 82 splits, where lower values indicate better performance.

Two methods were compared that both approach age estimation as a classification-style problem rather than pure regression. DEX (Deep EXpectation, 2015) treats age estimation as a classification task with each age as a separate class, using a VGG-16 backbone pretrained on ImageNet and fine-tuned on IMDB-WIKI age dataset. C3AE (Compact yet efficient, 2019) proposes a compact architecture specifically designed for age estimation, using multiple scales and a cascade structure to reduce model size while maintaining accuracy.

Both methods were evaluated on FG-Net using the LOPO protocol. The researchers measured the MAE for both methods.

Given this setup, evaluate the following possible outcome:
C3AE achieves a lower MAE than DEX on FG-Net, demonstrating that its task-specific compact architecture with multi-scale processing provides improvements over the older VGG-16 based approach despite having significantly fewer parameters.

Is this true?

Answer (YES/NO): YES